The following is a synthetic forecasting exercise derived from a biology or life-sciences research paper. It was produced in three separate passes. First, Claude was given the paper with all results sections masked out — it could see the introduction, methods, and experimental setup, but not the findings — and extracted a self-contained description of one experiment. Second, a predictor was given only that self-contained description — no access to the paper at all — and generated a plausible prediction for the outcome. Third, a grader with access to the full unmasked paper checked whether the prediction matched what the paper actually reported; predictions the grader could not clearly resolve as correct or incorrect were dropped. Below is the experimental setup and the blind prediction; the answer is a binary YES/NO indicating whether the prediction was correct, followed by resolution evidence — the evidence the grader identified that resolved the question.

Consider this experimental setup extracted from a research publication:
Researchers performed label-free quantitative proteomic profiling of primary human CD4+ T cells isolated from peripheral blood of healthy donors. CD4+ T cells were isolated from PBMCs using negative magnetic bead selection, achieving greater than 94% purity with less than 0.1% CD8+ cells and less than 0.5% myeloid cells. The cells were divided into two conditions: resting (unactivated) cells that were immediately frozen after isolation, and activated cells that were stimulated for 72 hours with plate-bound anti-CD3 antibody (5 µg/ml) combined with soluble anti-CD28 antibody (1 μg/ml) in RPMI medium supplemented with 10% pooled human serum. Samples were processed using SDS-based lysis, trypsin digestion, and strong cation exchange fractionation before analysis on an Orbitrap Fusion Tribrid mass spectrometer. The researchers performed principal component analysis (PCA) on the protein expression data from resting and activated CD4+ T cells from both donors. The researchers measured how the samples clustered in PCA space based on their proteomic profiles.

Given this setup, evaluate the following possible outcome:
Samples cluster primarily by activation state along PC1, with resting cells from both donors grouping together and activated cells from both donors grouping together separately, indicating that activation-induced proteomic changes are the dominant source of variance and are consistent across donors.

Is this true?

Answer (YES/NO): NO